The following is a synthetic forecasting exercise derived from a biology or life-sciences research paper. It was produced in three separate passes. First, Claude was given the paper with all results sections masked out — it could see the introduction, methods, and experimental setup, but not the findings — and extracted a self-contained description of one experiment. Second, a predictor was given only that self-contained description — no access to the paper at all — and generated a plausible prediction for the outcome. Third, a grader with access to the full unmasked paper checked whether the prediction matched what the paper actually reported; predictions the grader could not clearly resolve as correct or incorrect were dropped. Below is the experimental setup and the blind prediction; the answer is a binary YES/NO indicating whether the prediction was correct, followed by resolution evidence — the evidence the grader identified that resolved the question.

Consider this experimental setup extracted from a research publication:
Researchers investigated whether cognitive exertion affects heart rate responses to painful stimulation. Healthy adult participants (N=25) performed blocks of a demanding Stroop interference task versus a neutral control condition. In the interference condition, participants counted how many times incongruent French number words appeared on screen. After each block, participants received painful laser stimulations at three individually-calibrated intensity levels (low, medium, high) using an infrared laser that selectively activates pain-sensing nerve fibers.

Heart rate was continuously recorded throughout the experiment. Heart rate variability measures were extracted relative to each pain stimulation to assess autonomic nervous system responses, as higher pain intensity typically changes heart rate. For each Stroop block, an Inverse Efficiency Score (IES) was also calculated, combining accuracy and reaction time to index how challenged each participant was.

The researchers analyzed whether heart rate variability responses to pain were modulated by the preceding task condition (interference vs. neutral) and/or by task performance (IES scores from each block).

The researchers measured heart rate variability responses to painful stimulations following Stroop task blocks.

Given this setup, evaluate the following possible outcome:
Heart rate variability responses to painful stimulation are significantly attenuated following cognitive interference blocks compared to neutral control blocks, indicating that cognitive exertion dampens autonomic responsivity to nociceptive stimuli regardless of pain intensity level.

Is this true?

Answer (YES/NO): NO